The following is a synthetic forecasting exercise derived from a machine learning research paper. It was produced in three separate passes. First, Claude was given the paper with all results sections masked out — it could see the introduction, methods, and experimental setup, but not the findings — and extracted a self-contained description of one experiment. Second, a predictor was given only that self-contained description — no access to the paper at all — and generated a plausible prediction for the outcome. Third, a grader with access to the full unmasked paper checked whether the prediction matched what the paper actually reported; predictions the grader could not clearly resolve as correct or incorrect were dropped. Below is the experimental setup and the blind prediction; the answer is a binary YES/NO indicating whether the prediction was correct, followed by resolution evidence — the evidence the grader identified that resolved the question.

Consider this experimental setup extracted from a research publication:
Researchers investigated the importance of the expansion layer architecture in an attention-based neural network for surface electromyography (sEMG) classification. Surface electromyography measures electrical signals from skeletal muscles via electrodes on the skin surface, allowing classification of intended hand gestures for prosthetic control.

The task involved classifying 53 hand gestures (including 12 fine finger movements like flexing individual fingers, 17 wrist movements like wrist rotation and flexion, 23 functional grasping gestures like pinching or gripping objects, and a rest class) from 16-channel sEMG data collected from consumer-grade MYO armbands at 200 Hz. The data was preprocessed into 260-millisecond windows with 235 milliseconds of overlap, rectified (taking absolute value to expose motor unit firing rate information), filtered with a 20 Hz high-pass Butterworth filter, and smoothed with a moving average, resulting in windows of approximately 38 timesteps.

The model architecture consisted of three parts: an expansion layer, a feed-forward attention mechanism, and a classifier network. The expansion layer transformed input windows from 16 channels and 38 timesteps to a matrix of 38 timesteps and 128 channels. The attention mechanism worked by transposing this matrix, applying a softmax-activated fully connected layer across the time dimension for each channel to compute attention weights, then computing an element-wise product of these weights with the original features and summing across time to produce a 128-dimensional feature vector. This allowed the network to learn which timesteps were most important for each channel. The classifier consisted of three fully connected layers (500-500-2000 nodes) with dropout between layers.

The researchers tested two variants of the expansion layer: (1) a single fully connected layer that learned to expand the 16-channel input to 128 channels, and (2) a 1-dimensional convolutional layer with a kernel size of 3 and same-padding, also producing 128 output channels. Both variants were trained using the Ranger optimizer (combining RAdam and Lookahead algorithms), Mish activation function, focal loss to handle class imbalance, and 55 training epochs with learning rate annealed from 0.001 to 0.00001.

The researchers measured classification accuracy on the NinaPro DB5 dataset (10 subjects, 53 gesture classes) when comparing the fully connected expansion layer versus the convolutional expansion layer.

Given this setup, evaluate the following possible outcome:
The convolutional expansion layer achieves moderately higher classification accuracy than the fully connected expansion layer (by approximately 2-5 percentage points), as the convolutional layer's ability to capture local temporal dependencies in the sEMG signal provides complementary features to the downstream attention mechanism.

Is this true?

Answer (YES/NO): NO